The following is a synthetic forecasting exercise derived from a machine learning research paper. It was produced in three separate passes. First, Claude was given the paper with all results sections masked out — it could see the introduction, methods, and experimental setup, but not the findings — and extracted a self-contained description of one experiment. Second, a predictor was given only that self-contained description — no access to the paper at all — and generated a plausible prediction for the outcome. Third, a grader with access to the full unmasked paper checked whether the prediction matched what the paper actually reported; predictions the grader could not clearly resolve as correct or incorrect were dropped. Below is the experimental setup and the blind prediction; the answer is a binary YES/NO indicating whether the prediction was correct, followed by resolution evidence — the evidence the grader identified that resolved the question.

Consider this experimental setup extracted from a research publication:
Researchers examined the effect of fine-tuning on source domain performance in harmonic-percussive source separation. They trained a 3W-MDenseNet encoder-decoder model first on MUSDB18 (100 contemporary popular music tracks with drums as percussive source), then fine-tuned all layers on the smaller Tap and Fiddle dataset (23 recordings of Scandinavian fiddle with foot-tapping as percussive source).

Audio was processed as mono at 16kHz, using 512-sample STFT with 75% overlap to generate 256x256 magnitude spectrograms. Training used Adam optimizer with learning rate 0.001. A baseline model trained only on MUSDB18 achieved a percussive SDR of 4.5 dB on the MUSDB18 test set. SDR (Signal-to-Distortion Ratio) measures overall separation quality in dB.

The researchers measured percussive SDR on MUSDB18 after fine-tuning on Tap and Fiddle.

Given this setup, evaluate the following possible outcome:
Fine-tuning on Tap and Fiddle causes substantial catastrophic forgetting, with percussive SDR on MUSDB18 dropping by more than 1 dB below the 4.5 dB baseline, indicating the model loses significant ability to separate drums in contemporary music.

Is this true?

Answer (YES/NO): YES